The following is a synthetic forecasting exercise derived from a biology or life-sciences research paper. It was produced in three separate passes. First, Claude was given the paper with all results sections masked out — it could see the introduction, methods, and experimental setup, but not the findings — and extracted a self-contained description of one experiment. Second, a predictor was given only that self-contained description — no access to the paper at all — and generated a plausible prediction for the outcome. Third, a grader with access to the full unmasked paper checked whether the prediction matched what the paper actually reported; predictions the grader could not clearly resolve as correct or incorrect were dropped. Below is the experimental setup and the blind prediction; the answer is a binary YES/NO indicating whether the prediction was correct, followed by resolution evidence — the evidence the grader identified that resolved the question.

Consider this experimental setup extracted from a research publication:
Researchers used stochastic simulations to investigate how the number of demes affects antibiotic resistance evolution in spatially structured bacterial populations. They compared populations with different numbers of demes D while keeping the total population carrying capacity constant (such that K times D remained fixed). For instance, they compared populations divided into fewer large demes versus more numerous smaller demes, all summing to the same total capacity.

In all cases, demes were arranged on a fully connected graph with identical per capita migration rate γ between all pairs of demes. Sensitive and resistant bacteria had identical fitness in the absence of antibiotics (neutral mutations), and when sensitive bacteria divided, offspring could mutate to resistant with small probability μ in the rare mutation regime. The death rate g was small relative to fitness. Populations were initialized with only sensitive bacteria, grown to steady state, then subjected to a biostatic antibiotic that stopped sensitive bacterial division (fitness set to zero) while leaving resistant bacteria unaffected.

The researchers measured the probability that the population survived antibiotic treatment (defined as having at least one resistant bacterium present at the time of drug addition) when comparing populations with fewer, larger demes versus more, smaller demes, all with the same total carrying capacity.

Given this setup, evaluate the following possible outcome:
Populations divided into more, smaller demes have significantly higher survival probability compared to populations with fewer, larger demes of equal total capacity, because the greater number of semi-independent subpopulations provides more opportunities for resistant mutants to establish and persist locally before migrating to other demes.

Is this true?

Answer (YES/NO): YES